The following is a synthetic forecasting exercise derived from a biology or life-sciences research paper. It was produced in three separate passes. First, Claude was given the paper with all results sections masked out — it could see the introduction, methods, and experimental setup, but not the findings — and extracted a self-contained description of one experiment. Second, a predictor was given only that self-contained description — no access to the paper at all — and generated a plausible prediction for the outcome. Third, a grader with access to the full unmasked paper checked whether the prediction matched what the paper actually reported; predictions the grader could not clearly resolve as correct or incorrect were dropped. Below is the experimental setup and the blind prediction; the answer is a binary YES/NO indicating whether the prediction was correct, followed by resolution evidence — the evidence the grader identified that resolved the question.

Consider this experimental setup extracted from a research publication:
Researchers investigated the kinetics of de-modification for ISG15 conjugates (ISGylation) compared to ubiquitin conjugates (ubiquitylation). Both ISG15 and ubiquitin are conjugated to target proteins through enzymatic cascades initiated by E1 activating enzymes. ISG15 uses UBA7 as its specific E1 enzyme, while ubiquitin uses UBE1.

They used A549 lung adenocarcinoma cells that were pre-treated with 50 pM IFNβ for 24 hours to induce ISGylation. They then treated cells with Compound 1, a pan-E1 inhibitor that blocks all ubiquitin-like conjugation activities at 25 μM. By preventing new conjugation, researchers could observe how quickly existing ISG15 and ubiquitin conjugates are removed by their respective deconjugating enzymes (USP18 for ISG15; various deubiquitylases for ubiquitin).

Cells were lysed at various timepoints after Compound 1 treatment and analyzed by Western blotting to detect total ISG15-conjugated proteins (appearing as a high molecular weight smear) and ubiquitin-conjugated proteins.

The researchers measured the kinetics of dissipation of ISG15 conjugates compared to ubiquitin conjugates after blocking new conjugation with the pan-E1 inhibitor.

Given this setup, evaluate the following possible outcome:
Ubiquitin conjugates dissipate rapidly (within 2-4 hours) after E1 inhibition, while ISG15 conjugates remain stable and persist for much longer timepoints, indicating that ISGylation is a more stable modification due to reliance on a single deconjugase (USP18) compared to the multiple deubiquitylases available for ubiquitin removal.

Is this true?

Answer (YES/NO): NO